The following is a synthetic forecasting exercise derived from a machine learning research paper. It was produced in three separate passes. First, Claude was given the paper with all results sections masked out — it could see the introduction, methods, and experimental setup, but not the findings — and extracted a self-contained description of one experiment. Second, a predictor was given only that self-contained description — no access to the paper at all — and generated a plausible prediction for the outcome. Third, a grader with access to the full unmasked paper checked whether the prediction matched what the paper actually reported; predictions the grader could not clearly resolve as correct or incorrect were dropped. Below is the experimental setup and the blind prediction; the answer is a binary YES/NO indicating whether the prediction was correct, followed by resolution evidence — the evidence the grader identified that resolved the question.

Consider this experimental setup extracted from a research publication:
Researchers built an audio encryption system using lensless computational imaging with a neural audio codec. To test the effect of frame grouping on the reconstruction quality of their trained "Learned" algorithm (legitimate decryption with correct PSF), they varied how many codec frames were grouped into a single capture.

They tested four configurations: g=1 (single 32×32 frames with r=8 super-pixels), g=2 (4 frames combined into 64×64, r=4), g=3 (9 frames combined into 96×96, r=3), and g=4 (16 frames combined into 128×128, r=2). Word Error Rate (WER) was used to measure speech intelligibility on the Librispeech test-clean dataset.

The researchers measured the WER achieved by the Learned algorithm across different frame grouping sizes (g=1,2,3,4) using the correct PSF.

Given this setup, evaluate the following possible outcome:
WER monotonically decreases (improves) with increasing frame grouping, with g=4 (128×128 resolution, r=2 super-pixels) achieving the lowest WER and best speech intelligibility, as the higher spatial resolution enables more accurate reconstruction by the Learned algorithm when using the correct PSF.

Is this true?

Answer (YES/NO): NO